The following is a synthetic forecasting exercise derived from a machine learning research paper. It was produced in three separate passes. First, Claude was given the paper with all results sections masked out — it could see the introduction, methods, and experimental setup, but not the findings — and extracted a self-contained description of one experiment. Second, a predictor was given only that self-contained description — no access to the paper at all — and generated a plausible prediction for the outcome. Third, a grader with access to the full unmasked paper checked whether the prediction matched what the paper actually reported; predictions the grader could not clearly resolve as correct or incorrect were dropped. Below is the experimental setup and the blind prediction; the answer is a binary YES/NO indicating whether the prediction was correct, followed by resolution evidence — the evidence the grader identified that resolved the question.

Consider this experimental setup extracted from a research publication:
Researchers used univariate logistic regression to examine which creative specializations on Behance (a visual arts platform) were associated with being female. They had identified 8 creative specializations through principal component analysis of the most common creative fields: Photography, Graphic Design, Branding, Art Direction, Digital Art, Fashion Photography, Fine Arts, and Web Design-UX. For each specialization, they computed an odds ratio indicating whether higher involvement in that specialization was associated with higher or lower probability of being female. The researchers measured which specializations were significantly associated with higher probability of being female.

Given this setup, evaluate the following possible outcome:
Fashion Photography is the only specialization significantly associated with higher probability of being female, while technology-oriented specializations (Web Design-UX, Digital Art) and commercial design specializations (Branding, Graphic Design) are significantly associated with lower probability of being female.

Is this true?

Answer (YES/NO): NO